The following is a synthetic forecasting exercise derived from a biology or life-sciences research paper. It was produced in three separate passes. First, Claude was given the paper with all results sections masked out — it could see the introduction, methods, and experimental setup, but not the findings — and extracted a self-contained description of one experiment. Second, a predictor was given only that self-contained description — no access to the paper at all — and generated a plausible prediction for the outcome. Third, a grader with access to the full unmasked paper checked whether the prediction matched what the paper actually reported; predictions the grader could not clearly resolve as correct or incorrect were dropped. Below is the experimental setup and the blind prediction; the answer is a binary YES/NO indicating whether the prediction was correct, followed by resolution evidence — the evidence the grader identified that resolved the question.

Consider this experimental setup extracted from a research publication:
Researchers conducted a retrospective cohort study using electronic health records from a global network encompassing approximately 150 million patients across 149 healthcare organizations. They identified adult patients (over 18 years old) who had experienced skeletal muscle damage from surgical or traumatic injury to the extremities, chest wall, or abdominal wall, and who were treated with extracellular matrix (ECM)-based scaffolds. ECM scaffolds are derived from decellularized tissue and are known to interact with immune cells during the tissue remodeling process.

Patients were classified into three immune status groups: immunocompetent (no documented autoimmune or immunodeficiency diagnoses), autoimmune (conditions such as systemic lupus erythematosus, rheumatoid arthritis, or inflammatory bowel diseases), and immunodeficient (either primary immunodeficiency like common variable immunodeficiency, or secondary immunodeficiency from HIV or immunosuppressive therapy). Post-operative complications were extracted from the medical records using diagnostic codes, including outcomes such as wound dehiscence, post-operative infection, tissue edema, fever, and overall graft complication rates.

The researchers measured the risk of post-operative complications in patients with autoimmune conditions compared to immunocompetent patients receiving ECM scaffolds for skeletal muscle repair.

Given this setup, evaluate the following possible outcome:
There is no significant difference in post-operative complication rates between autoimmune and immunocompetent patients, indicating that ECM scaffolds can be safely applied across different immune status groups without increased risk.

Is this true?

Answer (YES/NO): NO